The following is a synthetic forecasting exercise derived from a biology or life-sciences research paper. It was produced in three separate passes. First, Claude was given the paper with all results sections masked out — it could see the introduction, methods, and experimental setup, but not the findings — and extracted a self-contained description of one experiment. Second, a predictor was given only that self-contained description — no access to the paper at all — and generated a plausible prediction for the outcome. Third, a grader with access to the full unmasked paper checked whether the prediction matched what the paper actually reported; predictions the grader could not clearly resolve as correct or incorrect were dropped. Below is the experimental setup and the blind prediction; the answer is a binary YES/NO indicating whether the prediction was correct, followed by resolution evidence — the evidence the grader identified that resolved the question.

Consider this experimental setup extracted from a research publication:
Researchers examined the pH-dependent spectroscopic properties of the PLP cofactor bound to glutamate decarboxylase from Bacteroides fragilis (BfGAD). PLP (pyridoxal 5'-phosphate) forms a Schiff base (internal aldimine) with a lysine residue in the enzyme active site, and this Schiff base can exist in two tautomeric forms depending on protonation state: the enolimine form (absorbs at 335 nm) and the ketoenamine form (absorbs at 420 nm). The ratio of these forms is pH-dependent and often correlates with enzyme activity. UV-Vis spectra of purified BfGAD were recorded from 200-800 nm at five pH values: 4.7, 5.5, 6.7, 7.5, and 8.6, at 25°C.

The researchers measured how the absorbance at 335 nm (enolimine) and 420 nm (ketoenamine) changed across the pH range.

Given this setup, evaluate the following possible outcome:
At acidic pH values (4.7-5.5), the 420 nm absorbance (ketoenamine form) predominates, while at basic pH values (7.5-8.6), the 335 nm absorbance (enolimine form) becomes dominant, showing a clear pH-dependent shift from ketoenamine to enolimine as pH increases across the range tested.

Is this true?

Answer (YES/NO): YES